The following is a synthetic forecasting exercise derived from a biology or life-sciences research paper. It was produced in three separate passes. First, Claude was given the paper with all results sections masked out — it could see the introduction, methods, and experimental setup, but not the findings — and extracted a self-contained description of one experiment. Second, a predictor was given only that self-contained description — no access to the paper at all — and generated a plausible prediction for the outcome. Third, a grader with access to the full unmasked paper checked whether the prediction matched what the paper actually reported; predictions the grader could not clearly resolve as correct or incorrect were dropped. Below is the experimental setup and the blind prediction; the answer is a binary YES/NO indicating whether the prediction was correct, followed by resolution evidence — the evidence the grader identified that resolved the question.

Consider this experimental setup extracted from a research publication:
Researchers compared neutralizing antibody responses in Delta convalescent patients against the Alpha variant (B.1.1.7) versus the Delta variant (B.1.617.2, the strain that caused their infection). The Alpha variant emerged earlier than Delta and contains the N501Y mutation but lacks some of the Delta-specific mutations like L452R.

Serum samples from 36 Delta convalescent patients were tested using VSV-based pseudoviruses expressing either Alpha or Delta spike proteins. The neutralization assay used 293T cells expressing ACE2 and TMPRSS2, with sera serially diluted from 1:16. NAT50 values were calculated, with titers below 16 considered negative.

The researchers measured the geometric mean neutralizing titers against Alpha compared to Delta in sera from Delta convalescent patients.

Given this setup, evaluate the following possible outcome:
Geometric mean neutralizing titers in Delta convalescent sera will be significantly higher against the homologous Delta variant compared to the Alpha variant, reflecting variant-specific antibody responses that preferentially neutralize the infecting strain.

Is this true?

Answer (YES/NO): NO